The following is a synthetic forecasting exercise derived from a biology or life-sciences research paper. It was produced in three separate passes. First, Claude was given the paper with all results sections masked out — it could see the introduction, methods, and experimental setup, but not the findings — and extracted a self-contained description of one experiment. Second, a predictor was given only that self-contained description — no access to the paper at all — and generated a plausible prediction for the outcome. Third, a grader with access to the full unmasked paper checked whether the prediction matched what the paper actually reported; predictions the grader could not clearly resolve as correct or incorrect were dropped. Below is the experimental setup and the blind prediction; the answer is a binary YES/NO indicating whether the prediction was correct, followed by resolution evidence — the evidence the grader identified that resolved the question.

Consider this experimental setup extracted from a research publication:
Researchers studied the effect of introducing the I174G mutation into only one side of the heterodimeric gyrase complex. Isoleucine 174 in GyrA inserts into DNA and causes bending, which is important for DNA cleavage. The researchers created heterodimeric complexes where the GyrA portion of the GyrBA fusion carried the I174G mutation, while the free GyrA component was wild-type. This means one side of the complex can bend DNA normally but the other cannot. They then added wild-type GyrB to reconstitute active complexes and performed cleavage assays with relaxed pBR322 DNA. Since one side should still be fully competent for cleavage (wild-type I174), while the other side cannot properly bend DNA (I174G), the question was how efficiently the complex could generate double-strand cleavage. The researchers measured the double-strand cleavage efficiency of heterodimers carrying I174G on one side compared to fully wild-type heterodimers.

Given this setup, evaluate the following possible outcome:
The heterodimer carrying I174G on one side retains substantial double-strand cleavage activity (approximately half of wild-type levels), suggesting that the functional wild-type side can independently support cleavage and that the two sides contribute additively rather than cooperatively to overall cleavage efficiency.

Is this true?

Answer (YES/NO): NO